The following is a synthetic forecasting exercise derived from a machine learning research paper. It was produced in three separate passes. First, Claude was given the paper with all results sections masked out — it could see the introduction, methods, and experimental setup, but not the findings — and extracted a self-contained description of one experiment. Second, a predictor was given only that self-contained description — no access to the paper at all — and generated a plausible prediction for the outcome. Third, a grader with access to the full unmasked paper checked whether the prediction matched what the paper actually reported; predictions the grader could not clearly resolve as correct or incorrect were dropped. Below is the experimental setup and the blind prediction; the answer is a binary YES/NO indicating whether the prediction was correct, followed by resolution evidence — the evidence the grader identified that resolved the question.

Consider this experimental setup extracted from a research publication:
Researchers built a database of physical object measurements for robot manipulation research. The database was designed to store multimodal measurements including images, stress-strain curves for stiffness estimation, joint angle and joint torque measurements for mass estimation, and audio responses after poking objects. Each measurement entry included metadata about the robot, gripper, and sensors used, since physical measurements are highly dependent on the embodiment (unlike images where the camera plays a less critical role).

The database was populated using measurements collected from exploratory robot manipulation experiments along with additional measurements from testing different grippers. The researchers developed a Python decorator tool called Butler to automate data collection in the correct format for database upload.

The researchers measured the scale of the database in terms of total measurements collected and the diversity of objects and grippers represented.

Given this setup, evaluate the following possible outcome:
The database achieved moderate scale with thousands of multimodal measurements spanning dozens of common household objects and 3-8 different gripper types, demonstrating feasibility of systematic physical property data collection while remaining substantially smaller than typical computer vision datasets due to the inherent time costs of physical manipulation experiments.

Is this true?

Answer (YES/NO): YES